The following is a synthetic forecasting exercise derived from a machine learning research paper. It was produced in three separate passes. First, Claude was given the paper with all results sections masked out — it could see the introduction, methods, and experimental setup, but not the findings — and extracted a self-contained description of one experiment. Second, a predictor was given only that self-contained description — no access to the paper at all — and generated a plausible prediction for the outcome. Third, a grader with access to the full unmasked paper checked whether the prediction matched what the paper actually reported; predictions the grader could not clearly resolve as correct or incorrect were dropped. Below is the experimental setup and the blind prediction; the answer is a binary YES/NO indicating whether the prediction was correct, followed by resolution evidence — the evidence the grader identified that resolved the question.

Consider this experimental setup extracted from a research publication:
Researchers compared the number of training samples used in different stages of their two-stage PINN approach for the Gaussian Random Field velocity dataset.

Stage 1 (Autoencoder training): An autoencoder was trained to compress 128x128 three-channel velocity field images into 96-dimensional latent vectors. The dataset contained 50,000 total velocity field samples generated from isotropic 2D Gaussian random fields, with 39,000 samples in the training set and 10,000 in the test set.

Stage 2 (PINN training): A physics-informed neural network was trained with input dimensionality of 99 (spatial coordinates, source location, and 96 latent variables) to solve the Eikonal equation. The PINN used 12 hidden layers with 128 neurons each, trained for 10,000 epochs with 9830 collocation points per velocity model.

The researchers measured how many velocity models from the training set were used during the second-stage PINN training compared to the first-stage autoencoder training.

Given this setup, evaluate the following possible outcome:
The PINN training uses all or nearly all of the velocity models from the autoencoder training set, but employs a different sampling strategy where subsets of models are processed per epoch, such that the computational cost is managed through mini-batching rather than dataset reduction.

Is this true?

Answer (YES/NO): NO